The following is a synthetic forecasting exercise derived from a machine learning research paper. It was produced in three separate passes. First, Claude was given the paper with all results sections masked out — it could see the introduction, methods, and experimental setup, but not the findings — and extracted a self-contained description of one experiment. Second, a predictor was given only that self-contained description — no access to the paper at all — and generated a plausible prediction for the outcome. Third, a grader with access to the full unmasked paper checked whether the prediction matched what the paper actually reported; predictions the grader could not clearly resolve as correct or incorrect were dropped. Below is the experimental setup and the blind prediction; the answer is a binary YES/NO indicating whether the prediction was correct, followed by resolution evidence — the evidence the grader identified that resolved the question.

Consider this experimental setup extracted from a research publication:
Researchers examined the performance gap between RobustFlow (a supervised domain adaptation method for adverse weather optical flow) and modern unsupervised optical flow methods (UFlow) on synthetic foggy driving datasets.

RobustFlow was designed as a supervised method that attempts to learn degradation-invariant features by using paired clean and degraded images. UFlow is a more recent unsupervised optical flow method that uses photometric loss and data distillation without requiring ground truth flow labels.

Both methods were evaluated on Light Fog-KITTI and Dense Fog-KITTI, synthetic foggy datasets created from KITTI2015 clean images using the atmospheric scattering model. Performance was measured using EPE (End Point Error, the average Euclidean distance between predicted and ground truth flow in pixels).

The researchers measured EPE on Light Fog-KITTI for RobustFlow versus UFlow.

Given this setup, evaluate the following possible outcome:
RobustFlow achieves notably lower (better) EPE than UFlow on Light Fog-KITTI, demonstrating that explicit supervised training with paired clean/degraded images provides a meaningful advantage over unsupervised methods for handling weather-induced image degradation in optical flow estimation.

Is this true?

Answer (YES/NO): NO